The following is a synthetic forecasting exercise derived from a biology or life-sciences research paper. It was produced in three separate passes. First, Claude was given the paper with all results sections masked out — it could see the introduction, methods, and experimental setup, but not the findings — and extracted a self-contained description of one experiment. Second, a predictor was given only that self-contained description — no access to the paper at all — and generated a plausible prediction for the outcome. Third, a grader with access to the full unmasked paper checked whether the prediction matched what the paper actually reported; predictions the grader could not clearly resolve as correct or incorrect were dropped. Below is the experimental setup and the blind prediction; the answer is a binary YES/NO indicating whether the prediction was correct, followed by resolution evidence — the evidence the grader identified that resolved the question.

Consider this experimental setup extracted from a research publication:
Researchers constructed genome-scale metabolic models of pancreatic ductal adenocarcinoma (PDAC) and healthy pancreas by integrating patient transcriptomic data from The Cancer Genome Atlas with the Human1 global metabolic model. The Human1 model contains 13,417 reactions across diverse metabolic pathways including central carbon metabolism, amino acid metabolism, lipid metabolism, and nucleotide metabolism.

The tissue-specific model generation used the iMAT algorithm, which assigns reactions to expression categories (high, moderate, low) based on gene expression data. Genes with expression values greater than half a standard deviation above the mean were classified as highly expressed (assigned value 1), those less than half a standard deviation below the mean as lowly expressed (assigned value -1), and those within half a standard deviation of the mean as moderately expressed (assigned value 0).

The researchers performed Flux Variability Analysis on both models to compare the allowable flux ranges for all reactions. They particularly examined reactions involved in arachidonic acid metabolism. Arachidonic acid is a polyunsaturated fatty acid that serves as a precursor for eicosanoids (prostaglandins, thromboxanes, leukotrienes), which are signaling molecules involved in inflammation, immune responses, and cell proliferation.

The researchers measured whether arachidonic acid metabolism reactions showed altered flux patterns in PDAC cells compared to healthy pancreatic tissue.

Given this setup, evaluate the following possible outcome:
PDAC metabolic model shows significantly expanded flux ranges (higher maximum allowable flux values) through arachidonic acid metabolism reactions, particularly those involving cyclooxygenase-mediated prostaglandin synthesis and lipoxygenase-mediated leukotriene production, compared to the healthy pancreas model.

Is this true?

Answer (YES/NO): YES